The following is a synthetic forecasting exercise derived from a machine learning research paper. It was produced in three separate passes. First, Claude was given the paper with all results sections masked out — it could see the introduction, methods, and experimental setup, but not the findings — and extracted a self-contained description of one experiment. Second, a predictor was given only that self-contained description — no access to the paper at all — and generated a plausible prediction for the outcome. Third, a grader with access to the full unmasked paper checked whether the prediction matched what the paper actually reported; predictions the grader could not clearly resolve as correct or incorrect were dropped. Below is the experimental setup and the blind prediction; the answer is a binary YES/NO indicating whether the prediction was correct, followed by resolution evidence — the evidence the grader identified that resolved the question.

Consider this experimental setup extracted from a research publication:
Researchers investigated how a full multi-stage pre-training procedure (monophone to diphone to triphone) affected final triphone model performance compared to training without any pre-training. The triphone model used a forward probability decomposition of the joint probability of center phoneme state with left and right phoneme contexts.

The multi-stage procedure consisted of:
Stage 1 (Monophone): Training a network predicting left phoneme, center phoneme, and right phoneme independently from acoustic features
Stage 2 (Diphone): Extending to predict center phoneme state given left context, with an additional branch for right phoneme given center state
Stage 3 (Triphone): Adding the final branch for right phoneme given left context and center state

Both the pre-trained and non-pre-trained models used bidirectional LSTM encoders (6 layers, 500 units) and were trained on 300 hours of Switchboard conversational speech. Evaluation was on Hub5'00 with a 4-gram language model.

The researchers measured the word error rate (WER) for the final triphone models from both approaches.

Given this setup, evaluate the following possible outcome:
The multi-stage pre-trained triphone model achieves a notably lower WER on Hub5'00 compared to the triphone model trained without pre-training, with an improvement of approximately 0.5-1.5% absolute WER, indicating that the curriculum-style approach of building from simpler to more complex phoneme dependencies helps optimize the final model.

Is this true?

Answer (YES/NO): NO